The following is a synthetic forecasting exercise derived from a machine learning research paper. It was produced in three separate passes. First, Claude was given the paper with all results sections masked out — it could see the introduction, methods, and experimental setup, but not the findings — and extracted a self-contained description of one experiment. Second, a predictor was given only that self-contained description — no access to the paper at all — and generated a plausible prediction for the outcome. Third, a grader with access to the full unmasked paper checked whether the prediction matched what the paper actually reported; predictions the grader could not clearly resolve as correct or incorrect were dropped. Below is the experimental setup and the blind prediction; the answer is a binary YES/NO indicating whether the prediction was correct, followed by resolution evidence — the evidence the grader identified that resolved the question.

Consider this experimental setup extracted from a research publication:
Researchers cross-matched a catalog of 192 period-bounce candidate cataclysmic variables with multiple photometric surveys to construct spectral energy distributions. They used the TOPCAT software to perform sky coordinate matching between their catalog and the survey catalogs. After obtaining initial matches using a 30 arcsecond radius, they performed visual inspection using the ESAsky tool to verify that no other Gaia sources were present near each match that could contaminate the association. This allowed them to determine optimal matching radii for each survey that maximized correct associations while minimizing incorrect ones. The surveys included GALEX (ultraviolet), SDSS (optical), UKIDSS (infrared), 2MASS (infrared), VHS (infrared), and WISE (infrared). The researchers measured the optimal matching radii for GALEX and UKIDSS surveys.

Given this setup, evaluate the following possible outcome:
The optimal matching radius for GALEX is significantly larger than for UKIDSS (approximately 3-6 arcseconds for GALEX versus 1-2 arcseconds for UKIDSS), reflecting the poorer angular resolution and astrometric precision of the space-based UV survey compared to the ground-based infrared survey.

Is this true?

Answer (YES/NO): YES